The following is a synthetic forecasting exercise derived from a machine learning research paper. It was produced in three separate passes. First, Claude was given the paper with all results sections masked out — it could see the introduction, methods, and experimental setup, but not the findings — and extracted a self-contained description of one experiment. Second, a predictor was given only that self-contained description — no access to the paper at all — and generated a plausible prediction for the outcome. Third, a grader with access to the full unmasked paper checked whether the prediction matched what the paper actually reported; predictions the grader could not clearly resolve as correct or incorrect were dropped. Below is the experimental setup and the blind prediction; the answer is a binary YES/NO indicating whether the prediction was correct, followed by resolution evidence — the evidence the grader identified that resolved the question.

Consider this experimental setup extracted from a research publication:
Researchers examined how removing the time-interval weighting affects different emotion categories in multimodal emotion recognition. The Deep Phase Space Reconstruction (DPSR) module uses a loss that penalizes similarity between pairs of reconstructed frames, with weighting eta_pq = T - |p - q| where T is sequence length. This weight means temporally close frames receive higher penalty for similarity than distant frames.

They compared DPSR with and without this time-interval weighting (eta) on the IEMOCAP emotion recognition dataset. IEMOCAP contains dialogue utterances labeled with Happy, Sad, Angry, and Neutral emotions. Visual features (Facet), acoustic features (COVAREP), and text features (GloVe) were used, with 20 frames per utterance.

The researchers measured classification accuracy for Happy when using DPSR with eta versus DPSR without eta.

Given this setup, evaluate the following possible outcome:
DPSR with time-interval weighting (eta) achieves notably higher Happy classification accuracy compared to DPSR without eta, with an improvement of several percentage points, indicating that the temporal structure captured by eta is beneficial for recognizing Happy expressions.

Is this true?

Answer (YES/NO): NO